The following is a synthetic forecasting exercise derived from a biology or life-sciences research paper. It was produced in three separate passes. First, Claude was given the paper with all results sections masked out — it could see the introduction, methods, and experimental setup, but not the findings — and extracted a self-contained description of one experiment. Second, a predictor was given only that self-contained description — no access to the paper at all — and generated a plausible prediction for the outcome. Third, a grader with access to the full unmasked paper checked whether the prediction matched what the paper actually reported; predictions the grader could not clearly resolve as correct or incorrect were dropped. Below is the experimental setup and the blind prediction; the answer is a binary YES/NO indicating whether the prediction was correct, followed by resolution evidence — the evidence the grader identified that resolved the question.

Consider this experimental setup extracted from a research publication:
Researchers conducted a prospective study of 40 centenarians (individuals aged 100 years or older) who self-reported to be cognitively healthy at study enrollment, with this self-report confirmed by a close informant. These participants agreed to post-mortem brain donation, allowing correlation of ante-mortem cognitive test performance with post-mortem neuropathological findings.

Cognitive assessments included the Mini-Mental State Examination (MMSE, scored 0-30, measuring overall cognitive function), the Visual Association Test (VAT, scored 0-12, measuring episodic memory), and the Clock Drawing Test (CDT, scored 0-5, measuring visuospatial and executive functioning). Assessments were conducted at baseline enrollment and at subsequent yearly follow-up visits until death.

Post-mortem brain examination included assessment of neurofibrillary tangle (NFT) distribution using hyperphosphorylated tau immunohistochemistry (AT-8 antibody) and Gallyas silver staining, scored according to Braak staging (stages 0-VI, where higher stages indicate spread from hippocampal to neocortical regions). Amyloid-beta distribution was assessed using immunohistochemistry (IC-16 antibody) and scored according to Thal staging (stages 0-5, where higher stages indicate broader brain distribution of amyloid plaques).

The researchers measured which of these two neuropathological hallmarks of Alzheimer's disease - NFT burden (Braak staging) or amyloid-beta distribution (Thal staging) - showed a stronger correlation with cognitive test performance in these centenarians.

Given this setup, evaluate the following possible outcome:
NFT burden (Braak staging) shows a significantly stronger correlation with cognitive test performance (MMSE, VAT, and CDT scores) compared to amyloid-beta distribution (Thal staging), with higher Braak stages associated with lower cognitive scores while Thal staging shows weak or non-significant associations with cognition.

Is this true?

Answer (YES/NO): YES